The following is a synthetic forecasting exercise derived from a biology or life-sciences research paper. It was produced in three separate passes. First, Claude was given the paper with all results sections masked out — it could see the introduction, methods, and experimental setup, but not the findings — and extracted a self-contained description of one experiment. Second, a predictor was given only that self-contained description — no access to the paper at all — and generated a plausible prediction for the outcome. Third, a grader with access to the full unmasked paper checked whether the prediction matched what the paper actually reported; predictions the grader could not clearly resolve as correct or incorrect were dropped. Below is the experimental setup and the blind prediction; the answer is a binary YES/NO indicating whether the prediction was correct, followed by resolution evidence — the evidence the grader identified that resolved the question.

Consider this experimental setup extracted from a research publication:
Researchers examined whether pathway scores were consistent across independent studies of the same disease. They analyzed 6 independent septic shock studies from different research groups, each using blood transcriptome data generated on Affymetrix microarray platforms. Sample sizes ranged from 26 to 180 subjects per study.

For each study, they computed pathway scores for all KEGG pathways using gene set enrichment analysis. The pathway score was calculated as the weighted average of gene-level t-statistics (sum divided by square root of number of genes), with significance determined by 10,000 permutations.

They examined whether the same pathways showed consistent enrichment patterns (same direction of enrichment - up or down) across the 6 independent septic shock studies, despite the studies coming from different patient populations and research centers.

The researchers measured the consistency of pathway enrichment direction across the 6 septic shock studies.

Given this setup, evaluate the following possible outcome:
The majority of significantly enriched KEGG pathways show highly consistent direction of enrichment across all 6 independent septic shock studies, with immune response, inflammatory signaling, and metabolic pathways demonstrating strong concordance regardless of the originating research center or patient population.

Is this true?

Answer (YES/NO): YES